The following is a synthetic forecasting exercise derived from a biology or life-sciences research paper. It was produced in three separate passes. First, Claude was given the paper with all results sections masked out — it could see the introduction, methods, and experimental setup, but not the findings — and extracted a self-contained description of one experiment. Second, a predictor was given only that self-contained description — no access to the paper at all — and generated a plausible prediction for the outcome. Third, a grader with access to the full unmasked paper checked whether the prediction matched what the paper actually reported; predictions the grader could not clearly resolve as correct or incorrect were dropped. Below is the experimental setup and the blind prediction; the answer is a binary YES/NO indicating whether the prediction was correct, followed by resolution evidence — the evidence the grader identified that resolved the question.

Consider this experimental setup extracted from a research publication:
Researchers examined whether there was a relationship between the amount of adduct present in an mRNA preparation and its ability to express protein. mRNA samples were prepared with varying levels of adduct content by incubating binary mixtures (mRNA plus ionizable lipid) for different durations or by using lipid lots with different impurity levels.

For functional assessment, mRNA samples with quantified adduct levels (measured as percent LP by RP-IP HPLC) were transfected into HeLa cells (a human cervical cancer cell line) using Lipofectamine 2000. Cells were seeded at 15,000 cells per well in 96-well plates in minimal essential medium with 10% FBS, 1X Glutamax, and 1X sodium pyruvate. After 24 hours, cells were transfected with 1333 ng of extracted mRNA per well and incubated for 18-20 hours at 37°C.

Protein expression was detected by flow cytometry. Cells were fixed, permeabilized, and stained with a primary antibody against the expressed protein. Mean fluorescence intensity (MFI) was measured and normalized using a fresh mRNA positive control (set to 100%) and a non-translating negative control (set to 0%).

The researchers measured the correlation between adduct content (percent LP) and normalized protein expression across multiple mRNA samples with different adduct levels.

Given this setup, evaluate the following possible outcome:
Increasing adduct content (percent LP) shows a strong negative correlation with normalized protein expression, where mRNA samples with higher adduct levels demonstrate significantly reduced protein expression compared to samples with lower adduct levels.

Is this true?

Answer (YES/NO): YES